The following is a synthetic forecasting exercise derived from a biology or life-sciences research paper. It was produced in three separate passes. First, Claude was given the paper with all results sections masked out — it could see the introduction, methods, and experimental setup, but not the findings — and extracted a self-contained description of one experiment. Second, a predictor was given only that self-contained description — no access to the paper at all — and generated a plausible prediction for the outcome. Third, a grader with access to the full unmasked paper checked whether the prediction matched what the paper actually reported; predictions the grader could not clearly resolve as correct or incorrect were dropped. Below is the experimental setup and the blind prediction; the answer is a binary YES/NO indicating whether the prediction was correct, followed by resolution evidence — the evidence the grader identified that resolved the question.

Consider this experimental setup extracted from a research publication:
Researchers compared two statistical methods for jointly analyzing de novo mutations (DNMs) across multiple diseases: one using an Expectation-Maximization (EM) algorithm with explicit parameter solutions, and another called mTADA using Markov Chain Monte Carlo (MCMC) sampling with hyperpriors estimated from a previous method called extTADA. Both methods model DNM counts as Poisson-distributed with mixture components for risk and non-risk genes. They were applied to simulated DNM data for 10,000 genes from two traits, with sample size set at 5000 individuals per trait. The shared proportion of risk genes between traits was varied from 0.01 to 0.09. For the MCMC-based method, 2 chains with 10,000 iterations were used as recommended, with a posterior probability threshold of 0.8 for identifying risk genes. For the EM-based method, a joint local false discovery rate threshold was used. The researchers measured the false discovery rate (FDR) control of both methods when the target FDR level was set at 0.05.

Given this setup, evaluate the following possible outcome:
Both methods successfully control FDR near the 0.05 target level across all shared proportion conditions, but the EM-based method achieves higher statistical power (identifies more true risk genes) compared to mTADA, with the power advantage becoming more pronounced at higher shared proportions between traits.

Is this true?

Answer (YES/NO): NO